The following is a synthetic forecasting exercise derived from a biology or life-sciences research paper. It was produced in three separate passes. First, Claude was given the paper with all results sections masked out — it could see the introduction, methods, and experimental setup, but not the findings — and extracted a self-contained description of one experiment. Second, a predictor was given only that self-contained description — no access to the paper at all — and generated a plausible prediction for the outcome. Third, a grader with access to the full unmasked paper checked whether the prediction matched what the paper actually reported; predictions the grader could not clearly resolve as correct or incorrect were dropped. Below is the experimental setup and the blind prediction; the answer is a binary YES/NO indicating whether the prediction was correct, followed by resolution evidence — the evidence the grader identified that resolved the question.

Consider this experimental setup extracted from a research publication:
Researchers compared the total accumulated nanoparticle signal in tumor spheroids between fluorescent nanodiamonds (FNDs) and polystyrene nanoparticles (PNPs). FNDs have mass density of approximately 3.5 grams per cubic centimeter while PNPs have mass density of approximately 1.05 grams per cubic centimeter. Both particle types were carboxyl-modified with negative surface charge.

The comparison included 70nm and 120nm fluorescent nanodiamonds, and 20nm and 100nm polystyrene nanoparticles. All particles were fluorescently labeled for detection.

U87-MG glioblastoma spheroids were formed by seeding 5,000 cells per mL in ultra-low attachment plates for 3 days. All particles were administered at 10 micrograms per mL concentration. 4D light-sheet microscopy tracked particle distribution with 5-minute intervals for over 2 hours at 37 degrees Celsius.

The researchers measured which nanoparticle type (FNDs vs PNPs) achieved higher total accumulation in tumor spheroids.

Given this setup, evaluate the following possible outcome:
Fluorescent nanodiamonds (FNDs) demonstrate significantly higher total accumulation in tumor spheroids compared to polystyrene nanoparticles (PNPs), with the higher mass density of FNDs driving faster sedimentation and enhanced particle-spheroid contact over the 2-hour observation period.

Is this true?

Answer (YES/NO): NO